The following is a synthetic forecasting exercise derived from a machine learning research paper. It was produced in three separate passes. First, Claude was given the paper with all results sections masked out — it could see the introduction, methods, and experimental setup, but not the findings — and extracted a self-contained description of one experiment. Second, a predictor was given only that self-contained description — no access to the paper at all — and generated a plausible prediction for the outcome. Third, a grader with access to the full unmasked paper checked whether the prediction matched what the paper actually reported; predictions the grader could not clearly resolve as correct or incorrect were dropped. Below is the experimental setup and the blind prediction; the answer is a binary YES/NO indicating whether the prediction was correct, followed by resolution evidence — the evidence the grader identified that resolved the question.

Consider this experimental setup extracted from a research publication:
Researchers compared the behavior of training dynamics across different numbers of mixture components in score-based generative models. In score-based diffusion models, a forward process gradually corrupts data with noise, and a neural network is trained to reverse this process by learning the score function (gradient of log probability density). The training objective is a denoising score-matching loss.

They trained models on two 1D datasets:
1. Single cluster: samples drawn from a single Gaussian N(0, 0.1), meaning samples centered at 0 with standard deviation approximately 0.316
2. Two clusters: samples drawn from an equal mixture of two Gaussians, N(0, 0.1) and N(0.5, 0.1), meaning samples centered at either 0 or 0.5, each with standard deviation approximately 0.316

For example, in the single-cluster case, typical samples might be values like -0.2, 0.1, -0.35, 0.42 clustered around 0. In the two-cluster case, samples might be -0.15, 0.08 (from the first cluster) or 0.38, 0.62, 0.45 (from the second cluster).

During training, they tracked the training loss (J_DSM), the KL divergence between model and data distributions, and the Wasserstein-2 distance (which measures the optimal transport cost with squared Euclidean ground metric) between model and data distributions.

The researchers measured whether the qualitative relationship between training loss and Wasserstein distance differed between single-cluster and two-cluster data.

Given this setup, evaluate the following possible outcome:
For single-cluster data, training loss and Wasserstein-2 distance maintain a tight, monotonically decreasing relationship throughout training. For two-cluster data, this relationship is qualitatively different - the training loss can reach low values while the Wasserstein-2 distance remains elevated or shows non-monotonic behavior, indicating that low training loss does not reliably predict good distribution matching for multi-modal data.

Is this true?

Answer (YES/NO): NO